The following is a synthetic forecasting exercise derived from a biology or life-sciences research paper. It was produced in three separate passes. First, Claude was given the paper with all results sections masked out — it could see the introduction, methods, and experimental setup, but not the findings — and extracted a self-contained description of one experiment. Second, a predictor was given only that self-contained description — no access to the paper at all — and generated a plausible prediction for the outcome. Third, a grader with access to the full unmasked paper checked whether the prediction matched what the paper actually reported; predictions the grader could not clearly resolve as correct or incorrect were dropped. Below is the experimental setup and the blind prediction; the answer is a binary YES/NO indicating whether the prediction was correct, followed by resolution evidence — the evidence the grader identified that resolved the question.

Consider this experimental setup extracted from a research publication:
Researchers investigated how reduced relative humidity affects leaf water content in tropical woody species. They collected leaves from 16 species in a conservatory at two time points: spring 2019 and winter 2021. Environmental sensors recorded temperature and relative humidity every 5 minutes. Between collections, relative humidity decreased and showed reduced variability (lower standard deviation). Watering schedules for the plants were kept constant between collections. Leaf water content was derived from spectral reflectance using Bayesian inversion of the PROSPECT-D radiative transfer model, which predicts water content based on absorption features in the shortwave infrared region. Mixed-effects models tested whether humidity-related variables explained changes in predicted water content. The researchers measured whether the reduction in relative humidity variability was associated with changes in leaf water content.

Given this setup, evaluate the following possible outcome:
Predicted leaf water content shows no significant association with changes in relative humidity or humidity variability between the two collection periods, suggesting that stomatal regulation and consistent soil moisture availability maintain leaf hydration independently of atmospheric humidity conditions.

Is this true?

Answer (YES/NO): NO